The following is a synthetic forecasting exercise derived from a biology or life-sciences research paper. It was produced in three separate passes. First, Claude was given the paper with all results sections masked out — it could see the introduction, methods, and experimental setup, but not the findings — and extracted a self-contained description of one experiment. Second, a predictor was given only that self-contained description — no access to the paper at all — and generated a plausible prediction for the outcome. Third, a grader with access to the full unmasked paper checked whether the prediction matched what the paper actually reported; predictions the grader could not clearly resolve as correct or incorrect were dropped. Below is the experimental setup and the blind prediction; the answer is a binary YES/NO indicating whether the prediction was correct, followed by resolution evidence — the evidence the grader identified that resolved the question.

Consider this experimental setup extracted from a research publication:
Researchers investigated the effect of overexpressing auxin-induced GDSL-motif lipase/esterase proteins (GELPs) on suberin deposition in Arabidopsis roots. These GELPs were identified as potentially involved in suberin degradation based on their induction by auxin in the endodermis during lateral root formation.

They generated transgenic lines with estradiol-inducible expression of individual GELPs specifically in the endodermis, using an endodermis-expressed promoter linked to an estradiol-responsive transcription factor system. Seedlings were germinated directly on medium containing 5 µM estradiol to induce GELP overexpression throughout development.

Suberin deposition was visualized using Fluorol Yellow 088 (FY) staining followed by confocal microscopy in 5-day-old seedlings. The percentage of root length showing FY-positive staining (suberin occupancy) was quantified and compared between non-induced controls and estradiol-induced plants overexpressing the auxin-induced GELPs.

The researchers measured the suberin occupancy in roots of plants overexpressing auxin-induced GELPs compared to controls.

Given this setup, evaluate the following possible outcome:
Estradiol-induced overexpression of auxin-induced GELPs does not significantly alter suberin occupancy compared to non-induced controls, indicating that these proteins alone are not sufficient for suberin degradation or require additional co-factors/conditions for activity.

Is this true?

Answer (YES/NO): NO